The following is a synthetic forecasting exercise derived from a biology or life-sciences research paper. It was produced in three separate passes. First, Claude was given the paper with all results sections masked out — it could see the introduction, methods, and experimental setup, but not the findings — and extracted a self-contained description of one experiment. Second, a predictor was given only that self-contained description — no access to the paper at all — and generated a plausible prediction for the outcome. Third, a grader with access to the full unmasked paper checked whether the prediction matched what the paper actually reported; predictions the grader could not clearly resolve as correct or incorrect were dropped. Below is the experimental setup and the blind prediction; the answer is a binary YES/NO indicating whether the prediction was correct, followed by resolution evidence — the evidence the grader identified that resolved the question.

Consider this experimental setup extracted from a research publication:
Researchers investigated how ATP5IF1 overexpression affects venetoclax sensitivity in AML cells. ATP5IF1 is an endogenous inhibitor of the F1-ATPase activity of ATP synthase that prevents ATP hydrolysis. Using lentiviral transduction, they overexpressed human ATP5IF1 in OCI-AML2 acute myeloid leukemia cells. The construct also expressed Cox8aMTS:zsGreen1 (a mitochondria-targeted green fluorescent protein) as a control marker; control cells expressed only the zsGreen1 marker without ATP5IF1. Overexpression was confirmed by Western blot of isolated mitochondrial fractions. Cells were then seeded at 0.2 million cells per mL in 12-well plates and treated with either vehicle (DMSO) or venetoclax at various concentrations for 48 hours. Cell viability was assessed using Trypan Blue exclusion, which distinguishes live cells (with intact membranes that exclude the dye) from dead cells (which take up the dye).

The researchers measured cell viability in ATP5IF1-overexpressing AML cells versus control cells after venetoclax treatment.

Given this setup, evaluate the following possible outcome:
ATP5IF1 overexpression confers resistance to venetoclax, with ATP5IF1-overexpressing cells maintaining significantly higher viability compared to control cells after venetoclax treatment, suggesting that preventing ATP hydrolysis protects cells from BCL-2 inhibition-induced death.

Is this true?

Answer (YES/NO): NO